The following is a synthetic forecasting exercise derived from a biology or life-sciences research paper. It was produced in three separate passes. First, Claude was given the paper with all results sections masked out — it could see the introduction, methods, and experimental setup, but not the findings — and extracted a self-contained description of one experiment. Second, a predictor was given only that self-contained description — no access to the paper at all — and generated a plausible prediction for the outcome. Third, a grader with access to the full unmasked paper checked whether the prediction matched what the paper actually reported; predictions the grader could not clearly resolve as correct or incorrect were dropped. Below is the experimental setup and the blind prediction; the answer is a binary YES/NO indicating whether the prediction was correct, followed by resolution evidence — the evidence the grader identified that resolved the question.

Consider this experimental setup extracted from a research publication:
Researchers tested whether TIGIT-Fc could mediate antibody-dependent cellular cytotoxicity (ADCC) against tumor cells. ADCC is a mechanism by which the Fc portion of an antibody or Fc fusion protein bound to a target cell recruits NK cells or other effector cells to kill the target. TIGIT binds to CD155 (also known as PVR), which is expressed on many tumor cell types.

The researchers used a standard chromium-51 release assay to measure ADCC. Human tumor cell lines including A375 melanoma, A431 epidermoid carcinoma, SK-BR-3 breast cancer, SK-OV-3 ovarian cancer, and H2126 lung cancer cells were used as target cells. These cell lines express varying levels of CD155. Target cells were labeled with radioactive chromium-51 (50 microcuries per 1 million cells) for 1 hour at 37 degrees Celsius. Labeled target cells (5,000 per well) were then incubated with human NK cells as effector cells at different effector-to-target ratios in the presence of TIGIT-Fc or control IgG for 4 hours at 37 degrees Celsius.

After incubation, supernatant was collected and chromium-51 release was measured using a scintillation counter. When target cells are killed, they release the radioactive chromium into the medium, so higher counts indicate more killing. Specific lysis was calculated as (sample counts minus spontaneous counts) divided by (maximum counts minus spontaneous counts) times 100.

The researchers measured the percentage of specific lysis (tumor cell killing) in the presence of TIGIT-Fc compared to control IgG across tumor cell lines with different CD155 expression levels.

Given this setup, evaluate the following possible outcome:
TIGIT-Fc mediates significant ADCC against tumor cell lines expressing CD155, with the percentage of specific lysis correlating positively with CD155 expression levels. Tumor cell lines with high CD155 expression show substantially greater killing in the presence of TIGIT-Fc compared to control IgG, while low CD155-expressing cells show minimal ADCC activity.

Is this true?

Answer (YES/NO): YES